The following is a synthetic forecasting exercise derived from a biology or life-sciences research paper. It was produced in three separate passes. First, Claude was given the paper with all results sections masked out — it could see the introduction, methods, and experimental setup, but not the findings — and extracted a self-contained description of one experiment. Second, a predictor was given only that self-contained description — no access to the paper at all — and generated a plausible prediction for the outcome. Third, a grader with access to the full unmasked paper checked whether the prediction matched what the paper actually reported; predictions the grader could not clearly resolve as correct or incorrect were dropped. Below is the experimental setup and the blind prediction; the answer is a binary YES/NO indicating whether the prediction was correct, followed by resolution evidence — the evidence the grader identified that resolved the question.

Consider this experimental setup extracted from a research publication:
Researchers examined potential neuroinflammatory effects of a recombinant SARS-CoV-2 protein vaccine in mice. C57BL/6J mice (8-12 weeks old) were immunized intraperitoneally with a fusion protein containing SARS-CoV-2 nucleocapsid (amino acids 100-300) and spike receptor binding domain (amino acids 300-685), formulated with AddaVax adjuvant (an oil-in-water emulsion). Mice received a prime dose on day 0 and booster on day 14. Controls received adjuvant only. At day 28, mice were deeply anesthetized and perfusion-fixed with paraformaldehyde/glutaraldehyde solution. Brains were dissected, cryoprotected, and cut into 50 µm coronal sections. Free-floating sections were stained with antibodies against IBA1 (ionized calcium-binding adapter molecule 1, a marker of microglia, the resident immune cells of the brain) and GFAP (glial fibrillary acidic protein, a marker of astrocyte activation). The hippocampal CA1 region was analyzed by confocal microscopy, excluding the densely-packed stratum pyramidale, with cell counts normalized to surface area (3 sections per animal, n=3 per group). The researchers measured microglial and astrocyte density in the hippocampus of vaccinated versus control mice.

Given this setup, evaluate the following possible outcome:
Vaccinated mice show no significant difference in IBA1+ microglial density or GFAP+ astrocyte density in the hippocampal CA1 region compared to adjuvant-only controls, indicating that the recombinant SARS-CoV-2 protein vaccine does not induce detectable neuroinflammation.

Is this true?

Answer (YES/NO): YES